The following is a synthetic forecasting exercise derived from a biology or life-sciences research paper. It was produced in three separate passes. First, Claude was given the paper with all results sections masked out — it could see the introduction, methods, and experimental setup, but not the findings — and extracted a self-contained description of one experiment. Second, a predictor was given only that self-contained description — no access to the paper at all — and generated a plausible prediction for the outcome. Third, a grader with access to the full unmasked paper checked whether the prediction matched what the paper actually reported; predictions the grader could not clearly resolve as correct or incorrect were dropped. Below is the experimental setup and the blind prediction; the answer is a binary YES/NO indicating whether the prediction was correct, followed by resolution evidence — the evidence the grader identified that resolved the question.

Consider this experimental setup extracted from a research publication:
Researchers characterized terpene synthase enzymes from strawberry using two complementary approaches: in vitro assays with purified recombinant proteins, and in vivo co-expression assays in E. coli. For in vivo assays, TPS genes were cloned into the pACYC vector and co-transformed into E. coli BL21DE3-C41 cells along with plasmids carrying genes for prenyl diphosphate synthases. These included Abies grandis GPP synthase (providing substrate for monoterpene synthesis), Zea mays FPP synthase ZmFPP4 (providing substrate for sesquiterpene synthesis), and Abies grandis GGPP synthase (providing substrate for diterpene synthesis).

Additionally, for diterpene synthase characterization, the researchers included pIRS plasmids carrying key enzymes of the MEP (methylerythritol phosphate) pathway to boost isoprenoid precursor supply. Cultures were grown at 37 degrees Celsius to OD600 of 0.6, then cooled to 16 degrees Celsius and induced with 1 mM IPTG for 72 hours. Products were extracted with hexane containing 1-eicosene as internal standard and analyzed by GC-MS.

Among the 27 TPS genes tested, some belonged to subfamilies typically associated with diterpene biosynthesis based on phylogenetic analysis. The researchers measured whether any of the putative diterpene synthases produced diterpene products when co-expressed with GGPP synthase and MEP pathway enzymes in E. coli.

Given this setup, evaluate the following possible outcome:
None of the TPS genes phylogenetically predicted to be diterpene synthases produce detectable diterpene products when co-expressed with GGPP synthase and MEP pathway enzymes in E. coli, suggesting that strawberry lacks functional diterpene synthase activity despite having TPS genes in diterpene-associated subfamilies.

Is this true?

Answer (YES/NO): NO